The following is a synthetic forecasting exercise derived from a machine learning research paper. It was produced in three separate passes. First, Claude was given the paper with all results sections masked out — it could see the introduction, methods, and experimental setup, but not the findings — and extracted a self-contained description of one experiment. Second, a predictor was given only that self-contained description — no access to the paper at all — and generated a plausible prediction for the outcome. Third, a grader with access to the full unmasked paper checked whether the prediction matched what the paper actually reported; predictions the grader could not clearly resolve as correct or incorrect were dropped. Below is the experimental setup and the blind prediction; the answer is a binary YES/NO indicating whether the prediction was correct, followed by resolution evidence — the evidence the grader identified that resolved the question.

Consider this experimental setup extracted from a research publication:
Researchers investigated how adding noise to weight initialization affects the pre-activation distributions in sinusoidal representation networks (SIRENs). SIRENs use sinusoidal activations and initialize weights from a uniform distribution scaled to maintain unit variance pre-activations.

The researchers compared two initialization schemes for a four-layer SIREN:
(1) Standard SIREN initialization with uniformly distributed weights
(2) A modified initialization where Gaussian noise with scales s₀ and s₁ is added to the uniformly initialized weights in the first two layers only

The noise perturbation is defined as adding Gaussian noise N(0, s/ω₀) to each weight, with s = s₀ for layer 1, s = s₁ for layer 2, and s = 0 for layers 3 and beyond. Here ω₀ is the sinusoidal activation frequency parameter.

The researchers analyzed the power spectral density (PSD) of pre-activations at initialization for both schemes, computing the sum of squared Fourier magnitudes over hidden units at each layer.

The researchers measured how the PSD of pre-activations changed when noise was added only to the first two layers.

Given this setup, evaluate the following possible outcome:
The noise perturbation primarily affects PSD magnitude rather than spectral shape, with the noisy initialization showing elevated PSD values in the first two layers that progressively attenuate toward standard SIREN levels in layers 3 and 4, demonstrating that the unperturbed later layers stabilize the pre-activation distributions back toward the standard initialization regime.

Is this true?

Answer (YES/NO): NO